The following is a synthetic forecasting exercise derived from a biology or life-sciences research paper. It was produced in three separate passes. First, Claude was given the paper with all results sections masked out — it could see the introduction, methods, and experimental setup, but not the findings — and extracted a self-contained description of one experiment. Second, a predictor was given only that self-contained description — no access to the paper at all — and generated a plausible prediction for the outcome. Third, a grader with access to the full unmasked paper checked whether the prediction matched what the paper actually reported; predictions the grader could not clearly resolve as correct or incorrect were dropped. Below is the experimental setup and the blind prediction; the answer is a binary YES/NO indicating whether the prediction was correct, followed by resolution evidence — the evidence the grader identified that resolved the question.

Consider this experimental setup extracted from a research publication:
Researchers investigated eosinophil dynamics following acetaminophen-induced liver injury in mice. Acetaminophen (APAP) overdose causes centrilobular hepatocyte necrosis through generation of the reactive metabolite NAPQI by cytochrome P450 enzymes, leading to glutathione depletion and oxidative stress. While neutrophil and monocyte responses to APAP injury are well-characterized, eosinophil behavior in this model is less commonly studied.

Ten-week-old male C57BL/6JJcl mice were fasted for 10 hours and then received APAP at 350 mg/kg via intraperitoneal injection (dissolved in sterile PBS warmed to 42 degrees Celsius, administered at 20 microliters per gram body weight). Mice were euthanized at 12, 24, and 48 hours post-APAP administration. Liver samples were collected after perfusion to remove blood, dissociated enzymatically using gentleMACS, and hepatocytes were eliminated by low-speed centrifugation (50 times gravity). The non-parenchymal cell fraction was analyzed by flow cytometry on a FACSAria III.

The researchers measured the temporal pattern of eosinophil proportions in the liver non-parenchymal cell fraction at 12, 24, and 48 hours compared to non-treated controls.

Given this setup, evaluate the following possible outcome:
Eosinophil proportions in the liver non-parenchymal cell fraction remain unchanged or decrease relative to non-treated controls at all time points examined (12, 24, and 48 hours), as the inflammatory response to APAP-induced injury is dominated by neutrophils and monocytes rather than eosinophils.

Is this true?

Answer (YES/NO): NO